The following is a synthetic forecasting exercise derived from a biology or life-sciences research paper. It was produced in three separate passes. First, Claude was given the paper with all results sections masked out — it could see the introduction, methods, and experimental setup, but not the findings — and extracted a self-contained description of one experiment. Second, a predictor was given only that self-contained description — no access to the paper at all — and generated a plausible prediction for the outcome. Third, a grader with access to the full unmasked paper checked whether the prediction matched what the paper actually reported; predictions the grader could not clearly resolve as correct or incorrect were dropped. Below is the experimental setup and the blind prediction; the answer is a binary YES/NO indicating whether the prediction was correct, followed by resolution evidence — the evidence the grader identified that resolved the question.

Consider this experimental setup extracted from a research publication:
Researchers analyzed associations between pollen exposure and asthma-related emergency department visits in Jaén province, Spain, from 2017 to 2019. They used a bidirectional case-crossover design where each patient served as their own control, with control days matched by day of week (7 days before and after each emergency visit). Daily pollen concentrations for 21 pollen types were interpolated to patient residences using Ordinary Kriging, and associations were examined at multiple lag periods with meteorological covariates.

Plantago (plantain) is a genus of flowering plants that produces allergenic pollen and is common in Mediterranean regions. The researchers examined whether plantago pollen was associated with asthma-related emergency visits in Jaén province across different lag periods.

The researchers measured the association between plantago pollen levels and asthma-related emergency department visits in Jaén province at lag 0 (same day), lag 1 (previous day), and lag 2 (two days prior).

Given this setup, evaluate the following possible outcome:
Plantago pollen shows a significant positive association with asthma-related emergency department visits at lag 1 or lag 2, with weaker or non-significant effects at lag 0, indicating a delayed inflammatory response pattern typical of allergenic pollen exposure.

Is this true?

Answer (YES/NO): NO